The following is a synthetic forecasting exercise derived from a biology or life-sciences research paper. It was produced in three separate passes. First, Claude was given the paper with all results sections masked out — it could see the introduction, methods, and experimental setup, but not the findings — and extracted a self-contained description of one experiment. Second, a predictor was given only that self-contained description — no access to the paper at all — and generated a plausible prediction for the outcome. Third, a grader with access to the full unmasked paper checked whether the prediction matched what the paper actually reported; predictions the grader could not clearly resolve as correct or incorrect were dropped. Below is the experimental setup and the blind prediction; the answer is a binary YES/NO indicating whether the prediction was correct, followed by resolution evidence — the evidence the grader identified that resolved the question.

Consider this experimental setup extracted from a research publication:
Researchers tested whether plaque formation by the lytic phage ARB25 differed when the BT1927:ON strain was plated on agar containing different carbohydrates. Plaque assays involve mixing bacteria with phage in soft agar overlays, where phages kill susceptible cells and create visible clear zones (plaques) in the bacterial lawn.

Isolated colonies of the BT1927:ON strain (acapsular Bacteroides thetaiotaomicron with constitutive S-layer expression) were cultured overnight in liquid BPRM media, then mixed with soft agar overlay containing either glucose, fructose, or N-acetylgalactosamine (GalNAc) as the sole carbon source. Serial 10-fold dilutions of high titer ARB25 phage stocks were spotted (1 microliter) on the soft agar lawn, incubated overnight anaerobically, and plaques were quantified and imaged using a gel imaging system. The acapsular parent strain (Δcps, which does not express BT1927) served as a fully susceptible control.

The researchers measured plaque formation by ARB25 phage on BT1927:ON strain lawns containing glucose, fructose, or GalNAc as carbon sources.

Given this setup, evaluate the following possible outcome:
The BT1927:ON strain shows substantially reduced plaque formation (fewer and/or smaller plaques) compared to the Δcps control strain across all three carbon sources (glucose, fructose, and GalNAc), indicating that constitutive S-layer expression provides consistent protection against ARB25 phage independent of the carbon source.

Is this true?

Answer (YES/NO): NO